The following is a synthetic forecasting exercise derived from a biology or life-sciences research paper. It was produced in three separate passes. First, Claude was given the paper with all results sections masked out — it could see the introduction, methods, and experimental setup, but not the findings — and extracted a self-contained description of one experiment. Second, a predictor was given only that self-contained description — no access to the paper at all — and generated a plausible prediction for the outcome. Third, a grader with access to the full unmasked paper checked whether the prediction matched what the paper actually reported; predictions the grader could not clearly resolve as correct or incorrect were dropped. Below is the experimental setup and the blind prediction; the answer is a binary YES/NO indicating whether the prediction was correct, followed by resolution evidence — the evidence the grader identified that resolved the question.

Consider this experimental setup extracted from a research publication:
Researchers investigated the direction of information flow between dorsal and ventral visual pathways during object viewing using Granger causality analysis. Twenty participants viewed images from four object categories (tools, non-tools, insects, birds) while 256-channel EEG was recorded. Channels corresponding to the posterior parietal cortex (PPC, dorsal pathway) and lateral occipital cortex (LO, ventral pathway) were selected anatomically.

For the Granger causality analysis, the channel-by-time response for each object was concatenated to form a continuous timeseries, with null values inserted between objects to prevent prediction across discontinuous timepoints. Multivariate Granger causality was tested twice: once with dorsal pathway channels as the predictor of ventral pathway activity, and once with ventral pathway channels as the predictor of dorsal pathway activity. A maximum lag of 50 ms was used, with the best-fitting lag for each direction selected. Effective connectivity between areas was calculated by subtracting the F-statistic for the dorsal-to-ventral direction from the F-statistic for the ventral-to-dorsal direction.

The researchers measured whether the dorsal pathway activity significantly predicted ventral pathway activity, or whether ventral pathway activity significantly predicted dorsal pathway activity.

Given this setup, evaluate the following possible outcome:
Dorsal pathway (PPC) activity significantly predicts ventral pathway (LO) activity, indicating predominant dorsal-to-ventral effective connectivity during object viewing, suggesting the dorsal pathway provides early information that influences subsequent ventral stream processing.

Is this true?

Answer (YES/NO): YES